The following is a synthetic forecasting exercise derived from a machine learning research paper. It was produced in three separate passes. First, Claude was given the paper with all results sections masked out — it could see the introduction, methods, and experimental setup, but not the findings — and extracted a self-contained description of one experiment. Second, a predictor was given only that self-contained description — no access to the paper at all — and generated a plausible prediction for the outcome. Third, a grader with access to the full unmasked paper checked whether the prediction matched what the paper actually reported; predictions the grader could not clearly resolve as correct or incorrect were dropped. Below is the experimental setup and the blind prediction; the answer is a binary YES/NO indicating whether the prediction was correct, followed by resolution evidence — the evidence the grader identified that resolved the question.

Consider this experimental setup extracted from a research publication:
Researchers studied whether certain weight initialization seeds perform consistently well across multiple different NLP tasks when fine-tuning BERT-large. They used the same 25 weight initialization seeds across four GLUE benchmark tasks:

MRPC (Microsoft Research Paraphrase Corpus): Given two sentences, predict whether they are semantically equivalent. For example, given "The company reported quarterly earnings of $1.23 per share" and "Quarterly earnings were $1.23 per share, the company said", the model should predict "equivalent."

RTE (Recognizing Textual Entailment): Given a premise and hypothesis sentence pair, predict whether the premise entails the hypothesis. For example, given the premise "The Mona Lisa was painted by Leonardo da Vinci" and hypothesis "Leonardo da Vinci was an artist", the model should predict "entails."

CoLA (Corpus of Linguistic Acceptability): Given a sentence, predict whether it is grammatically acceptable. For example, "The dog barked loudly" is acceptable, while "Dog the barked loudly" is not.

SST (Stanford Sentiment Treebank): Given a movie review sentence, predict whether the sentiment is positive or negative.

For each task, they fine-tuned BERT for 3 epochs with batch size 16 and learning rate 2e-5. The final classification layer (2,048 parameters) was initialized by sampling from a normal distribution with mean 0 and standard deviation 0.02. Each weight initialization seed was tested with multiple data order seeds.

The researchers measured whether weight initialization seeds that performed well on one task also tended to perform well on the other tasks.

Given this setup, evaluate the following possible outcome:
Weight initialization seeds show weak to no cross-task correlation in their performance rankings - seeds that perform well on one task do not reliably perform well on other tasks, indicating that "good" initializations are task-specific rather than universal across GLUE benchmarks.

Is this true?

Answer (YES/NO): NO